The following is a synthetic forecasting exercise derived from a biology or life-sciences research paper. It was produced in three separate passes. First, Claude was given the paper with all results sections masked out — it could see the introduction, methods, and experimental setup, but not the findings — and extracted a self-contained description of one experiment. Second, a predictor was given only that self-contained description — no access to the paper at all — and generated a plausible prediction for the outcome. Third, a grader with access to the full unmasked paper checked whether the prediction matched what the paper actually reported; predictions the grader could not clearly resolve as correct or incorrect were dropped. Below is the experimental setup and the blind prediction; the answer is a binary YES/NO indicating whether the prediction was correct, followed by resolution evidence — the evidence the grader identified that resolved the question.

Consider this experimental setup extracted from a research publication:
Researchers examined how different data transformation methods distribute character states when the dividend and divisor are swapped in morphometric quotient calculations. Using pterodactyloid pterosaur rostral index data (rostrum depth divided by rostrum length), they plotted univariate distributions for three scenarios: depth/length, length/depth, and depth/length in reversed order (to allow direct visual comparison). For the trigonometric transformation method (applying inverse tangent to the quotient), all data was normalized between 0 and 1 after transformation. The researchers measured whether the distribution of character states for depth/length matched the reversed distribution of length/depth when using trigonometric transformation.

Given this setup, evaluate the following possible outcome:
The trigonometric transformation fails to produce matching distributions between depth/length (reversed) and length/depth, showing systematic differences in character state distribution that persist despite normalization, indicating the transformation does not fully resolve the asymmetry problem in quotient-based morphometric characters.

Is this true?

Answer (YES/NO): NO